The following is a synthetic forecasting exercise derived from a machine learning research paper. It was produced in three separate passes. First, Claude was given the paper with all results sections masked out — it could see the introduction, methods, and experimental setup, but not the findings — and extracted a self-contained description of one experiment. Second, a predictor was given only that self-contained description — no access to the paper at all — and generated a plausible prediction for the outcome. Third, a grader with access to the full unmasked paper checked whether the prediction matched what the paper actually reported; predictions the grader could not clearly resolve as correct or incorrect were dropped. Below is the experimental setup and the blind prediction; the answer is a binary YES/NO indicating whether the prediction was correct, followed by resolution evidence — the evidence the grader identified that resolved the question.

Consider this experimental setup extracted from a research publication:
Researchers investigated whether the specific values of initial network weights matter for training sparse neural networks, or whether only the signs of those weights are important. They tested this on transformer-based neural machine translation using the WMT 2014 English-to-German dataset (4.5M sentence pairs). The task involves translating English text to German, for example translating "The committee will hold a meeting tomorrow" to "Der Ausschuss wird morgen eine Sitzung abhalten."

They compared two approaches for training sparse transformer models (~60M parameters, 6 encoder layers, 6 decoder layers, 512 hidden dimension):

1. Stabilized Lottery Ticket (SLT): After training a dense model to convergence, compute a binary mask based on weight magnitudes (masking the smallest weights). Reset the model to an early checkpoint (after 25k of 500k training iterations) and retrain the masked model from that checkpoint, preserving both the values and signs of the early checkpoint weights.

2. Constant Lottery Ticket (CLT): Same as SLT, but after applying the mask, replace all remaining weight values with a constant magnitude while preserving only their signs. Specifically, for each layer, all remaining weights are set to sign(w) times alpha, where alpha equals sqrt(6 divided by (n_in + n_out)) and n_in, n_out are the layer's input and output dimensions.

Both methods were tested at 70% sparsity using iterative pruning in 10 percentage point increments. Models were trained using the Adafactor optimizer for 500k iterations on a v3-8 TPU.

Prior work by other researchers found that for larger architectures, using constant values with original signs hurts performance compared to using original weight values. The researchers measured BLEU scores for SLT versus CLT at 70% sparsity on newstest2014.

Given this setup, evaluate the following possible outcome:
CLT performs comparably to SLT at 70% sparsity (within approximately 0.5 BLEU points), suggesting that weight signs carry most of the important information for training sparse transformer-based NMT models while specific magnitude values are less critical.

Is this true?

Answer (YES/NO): NO